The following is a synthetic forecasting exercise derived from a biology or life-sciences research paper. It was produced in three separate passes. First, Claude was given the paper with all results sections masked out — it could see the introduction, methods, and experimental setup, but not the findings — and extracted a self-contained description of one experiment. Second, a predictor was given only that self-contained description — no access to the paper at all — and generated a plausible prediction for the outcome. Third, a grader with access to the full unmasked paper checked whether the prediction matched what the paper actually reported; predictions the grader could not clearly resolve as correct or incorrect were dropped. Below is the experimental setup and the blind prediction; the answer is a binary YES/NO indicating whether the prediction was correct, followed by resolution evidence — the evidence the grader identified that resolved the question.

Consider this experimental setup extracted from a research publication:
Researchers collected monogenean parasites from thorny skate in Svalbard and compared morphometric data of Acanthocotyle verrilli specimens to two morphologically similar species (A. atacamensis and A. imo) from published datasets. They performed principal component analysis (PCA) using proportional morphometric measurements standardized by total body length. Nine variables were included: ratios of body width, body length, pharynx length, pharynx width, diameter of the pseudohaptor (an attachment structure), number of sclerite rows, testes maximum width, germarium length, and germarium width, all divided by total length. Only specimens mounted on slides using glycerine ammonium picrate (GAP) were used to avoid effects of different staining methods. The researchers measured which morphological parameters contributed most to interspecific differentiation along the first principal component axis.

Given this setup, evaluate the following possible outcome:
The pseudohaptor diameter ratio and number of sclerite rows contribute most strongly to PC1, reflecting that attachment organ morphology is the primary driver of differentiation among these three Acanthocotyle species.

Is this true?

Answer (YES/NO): NO